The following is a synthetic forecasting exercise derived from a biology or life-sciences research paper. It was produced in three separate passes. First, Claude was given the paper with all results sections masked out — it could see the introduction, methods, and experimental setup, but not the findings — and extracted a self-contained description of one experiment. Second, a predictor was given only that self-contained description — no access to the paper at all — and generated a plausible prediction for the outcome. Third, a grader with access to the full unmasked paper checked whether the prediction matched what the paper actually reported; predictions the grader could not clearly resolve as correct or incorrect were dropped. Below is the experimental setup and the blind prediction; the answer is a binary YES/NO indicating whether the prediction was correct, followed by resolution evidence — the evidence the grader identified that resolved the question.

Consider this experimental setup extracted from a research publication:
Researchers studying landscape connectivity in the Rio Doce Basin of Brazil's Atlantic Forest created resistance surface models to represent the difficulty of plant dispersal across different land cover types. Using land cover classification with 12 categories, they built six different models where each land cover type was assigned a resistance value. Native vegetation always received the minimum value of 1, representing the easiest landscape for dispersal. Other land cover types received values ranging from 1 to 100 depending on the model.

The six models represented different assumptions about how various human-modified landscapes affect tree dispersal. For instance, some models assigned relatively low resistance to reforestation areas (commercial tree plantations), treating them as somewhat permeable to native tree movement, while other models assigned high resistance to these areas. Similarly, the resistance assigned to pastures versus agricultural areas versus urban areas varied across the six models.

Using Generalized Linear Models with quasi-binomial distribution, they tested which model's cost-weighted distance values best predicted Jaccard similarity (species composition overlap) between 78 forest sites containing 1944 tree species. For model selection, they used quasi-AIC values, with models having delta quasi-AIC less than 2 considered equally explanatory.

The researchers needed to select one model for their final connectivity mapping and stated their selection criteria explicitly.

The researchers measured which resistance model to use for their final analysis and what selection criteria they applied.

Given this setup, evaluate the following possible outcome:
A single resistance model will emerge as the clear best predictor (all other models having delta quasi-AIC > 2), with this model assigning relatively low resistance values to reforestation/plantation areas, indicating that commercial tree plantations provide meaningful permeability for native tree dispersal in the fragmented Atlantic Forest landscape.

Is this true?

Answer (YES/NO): NO